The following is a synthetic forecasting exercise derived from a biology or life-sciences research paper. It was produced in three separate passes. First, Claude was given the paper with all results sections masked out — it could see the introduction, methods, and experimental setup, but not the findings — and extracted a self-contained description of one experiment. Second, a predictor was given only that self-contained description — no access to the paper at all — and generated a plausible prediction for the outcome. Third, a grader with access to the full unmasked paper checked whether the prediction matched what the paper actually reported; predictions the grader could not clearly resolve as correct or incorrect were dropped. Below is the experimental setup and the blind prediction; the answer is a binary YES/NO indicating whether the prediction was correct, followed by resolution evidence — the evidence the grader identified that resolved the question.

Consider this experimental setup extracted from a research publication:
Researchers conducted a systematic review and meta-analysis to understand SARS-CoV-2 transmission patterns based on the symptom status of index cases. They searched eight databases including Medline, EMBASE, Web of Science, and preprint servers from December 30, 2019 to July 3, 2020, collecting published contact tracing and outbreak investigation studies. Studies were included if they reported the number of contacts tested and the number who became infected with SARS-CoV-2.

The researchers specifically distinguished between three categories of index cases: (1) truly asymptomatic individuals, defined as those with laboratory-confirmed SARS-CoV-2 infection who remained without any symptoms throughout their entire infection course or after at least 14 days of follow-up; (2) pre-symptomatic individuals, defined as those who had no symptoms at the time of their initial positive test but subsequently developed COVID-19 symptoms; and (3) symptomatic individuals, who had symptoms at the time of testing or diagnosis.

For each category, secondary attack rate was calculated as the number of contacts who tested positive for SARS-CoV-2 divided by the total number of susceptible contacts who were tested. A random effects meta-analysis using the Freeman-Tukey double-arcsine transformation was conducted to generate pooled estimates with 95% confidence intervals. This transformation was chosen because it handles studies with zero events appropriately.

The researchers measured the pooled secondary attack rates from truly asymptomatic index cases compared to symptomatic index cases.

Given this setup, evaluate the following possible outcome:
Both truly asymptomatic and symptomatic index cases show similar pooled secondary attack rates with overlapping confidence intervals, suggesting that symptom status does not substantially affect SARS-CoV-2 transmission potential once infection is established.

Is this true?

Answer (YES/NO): NO